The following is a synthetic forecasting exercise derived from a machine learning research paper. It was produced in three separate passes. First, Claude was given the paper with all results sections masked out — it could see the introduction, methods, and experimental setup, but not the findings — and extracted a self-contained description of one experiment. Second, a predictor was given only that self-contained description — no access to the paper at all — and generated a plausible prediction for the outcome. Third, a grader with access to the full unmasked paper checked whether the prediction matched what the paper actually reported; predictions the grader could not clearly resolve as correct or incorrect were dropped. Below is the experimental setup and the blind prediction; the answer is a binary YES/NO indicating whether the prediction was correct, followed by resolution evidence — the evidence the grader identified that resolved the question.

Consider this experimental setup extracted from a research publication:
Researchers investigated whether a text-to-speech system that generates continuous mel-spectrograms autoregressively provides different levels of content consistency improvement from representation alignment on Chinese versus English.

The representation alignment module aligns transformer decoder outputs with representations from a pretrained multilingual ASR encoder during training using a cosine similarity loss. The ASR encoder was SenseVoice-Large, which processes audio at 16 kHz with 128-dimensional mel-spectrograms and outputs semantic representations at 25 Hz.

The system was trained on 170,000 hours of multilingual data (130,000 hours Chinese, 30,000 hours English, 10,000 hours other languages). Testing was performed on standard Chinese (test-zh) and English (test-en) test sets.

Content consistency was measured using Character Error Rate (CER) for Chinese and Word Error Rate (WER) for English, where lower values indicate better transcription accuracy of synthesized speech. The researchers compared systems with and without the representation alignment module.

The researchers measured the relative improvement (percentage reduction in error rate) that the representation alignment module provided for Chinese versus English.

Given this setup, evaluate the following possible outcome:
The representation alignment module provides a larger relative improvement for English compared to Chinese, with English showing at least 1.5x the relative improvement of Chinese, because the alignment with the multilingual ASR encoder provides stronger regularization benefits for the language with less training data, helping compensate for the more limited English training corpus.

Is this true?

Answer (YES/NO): YES